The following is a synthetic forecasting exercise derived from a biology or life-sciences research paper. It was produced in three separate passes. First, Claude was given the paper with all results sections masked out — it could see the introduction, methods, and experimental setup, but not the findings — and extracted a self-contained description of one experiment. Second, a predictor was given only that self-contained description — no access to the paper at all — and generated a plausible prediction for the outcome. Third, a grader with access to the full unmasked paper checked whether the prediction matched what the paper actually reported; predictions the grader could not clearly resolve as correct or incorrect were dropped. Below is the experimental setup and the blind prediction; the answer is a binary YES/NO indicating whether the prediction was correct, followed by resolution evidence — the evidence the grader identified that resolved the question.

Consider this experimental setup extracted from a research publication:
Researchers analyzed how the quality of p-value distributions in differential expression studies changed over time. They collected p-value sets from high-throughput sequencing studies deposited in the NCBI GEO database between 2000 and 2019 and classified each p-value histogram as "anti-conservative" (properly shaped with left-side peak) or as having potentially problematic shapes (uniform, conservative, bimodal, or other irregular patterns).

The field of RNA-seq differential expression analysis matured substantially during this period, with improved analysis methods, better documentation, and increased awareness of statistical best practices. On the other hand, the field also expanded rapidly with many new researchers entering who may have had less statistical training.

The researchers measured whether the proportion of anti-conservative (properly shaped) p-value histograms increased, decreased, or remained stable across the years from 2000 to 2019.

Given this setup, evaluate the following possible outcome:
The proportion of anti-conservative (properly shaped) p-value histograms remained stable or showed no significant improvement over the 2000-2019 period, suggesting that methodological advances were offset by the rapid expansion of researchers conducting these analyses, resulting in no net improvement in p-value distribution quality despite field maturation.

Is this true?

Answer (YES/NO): NO